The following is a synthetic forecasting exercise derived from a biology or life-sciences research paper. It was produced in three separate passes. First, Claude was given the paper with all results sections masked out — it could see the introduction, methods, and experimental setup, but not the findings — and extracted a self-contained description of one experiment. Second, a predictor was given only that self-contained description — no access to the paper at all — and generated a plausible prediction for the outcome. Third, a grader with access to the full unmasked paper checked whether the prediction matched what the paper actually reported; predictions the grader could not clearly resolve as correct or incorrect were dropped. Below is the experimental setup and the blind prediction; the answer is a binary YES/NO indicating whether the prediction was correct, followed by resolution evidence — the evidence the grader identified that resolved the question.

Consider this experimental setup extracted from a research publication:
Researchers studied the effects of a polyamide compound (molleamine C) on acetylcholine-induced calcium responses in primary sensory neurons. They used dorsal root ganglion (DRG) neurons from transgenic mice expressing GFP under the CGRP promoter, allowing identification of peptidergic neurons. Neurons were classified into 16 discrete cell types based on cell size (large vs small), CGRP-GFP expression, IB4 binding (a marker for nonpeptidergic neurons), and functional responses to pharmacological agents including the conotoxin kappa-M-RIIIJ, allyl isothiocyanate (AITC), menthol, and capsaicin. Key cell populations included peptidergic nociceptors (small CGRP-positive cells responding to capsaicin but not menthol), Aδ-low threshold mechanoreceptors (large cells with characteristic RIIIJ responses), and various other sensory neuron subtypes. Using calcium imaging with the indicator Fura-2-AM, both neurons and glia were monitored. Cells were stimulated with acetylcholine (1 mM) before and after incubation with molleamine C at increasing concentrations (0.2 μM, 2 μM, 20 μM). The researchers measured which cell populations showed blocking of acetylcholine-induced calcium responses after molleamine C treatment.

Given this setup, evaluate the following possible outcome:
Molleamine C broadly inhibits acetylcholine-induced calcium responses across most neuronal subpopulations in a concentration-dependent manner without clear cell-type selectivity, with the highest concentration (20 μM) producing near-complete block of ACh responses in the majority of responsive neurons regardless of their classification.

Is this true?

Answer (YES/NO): NO